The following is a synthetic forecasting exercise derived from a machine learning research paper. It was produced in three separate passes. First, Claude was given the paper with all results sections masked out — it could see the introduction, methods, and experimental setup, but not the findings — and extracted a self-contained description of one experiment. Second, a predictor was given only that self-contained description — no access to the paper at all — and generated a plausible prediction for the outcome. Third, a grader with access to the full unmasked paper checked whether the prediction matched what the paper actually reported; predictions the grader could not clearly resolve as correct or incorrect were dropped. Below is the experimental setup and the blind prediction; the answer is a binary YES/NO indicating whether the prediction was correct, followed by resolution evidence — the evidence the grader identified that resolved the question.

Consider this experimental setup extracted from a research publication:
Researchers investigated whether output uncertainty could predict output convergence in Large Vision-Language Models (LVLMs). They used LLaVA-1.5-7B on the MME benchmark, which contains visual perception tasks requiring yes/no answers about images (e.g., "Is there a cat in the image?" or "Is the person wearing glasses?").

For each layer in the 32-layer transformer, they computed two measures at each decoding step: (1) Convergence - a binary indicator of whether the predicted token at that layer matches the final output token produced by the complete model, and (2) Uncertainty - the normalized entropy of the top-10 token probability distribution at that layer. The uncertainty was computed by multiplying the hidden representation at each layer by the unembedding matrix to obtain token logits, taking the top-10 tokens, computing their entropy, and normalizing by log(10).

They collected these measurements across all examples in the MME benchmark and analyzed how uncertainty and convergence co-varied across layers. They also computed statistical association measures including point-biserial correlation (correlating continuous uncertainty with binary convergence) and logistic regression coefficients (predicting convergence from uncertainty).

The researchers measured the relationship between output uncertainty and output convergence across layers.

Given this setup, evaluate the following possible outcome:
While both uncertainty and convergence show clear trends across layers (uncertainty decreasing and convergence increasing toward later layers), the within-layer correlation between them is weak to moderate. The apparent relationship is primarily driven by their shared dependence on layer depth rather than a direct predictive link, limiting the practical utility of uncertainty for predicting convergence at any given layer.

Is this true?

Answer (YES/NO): NO